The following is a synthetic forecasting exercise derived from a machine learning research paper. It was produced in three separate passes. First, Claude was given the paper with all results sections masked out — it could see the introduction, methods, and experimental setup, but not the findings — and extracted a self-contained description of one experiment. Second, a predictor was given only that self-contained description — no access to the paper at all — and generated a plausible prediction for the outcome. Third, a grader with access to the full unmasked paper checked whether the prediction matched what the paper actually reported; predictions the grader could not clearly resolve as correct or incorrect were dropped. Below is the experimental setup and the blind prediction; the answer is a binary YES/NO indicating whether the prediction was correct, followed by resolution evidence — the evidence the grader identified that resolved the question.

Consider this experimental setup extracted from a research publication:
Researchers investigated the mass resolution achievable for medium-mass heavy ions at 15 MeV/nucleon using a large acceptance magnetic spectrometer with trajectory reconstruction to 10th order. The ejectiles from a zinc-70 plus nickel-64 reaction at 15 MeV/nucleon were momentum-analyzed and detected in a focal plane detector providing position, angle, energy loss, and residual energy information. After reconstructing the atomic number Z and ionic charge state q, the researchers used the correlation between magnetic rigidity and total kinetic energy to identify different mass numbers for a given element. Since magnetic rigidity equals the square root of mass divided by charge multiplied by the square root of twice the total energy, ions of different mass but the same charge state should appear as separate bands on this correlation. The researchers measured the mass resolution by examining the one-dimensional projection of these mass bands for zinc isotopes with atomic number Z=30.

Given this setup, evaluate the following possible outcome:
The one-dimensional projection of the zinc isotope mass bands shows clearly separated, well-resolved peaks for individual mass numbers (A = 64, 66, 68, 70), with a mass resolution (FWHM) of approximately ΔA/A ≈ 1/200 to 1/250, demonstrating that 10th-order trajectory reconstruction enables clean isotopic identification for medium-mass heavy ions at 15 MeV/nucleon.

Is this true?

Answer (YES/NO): NO